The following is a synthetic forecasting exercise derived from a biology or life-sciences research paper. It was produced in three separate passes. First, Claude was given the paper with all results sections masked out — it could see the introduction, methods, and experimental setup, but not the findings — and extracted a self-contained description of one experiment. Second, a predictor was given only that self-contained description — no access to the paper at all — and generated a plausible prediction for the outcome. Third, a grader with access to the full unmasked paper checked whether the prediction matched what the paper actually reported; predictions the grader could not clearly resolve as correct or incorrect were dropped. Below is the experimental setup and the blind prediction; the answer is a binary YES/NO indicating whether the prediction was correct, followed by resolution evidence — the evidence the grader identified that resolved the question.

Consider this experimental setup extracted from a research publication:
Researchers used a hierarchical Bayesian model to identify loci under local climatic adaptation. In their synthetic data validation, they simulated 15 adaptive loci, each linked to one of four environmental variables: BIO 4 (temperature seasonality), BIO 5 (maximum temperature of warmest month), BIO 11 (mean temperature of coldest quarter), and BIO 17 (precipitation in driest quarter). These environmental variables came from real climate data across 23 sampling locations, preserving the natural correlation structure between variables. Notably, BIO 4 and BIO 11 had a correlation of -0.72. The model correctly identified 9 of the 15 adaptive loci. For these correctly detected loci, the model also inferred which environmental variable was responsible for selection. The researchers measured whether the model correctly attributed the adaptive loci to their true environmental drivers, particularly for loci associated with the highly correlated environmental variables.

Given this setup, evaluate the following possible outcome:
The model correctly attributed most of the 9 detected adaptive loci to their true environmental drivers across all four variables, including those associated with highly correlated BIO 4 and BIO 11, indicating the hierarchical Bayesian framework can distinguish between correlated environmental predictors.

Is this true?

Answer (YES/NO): NO